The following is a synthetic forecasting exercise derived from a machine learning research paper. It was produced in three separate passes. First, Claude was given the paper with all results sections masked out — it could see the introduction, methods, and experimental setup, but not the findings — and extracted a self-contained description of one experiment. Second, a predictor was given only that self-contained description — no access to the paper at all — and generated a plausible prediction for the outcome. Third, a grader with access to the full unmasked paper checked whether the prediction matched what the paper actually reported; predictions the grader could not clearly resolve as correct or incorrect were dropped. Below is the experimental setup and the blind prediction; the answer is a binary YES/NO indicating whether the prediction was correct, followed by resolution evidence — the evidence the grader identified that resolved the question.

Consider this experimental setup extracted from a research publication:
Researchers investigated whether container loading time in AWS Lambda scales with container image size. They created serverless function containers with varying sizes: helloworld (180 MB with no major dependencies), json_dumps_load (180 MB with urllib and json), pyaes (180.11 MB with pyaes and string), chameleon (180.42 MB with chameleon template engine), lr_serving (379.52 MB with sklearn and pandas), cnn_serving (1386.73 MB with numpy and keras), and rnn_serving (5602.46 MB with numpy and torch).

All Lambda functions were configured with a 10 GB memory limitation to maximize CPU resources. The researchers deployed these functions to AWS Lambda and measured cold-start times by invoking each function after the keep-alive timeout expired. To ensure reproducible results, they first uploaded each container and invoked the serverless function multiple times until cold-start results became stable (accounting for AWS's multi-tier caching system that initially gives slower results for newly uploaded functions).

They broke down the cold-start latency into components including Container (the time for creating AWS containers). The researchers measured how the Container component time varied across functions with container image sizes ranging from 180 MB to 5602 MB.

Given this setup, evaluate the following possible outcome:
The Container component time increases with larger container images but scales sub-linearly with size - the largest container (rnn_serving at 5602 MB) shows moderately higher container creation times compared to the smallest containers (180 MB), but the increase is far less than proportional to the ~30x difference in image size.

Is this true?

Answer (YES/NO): NO